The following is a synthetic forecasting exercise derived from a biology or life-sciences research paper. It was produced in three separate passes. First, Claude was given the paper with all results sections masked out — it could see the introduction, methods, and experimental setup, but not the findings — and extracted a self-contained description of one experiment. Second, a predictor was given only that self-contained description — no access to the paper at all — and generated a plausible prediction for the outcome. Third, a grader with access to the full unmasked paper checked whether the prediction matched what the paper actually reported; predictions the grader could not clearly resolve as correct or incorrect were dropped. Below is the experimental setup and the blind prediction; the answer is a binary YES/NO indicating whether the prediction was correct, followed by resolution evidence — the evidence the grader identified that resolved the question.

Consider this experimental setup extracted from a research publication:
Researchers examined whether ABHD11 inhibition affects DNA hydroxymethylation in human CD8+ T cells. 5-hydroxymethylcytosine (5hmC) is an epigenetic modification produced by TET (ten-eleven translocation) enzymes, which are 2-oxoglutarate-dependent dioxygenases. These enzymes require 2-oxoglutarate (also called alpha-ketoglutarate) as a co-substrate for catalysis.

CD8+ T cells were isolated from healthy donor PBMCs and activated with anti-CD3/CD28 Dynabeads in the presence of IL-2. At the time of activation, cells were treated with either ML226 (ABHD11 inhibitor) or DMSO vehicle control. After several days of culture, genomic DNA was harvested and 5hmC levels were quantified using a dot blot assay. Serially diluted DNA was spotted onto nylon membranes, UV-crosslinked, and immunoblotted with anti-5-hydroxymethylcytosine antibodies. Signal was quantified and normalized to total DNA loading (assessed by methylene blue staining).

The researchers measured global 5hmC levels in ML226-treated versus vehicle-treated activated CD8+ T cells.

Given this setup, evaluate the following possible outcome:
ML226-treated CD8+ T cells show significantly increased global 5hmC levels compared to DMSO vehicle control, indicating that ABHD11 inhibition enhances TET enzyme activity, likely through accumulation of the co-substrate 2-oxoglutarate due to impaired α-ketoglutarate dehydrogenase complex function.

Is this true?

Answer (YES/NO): NO